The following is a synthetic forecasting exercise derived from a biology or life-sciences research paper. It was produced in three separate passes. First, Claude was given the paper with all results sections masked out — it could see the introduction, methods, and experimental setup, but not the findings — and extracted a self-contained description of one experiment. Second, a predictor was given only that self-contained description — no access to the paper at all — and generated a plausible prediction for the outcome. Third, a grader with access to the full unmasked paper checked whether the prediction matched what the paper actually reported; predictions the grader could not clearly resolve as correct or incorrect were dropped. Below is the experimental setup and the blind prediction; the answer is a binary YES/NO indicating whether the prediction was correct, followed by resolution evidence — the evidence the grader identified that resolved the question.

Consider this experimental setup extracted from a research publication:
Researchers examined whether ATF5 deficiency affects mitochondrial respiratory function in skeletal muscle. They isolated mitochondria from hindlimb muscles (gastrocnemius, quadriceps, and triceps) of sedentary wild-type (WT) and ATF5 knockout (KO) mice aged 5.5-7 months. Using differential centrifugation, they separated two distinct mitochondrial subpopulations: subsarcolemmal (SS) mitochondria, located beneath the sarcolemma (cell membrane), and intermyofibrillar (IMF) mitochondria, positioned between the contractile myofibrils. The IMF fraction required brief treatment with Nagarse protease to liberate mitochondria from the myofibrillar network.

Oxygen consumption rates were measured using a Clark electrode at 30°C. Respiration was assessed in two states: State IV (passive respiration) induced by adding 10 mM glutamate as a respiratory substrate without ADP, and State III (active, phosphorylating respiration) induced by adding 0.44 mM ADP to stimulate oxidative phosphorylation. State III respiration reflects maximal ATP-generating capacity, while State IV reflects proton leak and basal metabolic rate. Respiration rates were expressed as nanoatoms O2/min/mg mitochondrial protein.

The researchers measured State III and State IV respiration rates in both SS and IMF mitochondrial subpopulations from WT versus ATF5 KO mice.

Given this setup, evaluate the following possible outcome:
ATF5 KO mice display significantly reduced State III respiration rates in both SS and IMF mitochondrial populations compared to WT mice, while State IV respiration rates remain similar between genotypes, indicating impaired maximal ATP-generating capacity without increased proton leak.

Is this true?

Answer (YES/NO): YES